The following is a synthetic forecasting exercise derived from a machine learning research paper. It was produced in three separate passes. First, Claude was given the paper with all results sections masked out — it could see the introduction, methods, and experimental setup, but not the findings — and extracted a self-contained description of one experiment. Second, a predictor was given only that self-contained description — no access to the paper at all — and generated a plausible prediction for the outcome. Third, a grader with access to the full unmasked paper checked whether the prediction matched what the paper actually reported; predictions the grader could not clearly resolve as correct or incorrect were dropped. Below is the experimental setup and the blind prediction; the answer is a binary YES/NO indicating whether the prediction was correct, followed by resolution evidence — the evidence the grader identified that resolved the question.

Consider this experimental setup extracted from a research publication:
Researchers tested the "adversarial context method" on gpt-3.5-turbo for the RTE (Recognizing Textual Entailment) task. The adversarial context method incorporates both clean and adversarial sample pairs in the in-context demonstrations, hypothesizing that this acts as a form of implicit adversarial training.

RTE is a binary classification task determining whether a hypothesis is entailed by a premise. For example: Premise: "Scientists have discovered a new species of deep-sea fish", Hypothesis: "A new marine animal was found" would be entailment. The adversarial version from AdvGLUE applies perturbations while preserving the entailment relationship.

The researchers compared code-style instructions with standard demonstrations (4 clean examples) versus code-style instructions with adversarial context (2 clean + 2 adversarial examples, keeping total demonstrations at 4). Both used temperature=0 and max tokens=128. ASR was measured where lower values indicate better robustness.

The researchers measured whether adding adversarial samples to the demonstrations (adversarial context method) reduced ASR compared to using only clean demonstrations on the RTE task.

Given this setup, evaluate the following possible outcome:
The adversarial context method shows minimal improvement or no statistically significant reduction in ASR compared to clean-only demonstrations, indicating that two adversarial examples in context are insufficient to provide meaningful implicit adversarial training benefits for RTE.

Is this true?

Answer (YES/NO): YES